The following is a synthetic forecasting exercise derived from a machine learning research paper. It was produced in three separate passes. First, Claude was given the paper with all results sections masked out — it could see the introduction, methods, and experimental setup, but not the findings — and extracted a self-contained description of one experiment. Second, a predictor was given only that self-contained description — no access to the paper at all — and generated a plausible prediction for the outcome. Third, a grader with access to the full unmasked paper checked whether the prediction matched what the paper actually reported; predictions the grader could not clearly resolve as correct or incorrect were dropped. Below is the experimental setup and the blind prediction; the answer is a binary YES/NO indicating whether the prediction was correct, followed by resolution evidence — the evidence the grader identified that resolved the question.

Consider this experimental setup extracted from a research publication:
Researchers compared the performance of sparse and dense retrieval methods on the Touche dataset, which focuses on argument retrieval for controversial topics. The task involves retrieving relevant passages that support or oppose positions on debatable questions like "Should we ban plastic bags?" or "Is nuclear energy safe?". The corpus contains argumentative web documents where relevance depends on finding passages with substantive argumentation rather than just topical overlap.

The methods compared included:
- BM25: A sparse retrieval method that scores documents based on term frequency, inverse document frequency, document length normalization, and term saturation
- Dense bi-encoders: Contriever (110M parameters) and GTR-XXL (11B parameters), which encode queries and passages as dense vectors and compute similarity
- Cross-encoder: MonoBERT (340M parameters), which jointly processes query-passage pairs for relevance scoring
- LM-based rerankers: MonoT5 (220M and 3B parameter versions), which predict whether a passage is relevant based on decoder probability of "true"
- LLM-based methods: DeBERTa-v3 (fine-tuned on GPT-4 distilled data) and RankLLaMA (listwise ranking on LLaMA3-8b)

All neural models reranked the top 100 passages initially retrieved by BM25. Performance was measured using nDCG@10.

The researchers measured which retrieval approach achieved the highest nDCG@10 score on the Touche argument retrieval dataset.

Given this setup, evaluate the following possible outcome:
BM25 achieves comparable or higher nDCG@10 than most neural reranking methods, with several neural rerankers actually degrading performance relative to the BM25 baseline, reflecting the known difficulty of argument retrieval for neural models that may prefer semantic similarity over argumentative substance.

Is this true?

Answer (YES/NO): YES